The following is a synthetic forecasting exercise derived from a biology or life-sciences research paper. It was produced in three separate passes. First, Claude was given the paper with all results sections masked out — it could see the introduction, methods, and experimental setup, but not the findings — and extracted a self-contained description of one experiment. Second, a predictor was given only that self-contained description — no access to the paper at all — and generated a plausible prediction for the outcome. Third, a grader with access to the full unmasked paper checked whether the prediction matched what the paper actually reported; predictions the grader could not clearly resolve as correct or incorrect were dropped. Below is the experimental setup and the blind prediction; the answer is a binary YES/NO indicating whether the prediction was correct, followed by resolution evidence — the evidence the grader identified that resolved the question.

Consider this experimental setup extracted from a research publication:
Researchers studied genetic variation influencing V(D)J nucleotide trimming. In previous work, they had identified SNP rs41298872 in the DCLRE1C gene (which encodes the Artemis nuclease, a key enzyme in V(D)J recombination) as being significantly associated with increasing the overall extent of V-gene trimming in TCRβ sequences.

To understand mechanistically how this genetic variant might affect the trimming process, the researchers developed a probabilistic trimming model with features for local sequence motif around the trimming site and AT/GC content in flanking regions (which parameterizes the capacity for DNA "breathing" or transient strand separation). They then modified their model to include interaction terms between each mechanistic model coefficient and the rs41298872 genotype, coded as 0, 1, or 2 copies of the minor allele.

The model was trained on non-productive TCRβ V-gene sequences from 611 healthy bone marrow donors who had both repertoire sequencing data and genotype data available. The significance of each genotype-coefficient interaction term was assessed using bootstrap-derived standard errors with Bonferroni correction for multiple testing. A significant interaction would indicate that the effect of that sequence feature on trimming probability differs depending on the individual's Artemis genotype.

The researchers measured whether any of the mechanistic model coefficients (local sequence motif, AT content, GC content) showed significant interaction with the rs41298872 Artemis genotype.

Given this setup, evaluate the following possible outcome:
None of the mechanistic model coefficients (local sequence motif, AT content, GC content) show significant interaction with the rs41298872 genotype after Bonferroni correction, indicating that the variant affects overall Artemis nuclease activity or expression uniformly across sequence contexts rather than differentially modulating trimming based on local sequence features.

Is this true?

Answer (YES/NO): NO